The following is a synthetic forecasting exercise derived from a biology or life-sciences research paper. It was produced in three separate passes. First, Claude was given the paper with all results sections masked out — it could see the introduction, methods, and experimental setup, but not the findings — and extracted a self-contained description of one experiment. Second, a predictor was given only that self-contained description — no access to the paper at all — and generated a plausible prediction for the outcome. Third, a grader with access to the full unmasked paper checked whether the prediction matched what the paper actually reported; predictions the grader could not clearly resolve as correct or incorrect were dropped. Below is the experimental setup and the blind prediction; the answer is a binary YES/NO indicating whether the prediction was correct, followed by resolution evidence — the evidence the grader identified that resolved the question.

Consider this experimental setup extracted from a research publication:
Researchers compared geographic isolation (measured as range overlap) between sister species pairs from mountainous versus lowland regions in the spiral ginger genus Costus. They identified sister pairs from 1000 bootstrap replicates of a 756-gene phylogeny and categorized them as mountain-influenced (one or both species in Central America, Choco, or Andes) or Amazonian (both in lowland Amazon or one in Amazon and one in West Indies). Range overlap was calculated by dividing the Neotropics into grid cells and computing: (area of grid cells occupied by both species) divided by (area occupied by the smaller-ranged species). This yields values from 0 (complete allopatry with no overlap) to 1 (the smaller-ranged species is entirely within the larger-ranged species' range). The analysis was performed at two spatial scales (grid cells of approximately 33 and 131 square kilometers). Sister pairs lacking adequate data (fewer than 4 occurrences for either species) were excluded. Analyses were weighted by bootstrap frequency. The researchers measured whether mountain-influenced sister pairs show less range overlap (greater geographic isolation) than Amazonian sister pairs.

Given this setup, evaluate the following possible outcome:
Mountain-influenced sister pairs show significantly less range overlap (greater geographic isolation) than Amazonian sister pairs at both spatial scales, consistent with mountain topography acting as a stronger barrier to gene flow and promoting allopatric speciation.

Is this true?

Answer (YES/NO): NO